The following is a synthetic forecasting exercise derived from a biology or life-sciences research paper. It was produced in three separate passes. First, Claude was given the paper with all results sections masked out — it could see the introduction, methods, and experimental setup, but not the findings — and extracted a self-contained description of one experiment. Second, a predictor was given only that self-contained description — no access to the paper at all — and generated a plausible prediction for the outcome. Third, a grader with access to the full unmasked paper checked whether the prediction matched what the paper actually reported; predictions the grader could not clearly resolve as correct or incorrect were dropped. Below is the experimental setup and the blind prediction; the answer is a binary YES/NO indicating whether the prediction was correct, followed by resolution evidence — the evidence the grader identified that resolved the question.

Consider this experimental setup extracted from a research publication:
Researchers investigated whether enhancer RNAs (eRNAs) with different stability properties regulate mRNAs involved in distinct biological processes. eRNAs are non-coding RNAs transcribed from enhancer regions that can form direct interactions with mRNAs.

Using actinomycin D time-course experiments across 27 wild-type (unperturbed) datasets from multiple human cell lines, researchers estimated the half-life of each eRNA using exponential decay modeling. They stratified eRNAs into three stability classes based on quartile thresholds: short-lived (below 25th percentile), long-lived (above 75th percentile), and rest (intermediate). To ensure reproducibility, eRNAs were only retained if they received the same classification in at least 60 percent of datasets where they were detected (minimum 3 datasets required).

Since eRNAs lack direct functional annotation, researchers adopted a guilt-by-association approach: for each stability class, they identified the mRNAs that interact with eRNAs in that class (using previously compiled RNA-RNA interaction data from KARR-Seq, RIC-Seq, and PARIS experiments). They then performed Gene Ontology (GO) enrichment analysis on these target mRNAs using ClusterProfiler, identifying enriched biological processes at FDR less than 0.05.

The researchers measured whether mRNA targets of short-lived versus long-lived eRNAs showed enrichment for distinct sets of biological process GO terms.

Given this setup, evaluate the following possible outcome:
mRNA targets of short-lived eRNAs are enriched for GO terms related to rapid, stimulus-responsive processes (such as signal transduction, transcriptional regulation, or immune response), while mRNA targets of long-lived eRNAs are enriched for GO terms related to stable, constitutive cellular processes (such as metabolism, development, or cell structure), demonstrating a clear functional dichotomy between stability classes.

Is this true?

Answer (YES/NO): NO